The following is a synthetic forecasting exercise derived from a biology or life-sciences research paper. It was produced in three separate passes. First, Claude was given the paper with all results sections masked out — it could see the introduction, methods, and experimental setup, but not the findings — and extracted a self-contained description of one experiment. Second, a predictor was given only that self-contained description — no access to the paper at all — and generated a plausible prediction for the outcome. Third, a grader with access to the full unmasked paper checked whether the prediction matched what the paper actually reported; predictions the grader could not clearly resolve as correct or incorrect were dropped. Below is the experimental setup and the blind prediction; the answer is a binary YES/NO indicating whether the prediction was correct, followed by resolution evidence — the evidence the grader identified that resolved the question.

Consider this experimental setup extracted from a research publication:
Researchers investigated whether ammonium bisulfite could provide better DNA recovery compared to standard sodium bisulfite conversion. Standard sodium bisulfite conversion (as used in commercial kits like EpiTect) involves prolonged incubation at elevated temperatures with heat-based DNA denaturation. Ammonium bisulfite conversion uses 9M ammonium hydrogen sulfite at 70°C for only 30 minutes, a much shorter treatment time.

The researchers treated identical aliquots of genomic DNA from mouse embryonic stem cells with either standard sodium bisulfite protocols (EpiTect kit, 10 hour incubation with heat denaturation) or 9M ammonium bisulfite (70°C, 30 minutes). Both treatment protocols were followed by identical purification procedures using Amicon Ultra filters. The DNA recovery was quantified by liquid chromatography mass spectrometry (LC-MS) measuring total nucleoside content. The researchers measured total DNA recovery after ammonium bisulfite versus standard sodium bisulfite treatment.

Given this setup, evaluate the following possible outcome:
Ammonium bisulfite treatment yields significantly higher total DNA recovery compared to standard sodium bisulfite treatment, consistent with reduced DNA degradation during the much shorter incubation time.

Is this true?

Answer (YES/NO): NO